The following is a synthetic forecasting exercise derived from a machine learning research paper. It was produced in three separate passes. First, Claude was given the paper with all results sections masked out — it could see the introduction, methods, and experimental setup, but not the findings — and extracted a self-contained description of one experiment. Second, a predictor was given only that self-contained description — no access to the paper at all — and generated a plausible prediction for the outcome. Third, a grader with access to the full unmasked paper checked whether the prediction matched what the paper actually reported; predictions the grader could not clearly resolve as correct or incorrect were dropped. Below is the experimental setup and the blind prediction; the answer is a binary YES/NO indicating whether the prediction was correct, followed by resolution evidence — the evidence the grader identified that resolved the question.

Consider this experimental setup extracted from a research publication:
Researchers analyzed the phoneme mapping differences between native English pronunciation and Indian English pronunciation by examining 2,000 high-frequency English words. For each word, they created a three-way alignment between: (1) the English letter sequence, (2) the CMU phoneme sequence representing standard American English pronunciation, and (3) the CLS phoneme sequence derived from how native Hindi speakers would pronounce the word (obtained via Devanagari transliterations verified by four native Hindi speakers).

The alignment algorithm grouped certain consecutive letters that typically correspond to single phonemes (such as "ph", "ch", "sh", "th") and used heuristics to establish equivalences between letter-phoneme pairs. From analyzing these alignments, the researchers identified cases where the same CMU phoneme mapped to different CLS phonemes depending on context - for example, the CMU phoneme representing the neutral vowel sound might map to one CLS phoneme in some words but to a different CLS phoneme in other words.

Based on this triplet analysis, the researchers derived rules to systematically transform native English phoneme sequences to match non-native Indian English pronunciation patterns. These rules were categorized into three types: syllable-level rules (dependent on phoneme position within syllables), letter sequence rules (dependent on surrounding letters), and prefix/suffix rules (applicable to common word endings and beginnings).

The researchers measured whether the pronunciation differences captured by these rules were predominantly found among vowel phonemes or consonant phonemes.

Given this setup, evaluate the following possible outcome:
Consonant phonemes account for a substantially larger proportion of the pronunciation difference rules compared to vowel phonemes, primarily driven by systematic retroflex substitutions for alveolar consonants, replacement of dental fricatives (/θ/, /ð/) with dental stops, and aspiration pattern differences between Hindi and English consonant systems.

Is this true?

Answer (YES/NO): NO